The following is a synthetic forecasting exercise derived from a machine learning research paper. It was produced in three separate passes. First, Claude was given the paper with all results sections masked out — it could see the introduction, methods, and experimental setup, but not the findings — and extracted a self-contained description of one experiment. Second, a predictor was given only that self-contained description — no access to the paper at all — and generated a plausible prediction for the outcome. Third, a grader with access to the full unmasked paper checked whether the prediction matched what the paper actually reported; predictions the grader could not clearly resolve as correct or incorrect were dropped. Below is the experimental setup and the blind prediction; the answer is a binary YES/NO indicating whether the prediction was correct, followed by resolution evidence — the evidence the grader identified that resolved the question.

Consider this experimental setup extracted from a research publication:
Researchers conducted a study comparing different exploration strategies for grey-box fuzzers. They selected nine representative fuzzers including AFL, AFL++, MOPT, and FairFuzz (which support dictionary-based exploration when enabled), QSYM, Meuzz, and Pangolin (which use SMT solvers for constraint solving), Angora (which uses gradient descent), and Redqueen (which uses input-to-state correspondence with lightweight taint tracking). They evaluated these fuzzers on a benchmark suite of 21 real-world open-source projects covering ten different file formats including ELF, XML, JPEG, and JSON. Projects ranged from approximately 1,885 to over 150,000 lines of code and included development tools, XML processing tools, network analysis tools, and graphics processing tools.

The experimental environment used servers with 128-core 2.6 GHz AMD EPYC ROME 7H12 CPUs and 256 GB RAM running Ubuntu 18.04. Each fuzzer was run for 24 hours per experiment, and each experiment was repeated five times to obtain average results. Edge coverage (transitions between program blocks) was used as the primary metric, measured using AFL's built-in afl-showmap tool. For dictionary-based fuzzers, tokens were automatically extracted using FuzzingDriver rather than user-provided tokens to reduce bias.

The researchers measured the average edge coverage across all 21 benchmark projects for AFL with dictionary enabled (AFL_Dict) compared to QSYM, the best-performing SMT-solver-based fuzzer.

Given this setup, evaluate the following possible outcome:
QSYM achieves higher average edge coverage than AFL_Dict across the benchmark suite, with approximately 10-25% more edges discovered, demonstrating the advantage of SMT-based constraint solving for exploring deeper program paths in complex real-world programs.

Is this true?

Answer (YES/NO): NO